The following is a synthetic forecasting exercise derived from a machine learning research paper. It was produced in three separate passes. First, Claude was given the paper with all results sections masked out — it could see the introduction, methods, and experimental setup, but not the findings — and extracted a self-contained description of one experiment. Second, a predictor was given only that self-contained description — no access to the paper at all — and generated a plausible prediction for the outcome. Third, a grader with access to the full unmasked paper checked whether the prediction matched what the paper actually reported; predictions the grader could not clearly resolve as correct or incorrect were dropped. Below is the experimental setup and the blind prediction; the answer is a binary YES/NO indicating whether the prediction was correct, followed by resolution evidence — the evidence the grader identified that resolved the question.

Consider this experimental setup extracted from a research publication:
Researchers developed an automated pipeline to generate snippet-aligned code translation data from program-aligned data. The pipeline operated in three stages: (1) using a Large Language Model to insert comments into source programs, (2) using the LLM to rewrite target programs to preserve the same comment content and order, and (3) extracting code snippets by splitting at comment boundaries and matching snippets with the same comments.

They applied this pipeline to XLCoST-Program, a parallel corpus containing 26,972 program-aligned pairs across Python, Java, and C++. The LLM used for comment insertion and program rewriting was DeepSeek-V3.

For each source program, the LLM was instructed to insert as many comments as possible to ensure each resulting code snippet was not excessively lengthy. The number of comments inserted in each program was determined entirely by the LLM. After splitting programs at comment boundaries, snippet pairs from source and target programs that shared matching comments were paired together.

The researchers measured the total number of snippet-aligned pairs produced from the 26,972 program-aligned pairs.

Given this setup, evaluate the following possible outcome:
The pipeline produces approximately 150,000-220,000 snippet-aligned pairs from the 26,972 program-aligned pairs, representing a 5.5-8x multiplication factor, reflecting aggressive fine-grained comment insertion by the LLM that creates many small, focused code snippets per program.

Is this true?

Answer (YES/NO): NO